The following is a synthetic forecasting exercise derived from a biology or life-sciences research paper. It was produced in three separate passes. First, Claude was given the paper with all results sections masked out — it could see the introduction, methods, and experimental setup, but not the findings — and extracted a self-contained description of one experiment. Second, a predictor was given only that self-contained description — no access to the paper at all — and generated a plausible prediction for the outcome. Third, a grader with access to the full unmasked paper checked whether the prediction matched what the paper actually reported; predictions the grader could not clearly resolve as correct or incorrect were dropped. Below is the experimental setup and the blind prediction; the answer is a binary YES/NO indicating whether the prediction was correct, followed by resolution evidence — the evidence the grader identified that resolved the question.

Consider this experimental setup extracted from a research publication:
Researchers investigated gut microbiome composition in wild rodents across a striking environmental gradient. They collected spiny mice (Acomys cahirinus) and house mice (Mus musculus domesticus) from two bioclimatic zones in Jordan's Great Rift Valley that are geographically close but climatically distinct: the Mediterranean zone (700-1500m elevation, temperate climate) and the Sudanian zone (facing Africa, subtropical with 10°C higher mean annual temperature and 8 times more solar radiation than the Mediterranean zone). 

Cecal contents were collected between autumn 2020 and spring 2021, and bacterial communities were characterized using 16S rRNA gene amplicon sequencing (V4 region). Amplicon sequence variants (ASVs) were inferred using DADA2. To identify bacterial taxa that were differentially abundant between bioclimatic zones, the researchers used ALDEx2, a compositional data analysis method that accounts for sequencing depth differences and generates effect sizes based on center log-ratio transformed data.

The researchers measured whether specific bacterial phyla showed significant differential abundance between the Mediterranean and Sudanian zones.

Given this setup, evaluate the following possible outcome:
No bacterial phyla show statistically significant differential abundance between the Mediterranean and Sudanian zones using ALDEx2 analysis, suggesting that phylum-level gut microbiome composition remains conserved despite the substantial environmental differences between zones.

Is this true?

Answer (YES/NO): NO